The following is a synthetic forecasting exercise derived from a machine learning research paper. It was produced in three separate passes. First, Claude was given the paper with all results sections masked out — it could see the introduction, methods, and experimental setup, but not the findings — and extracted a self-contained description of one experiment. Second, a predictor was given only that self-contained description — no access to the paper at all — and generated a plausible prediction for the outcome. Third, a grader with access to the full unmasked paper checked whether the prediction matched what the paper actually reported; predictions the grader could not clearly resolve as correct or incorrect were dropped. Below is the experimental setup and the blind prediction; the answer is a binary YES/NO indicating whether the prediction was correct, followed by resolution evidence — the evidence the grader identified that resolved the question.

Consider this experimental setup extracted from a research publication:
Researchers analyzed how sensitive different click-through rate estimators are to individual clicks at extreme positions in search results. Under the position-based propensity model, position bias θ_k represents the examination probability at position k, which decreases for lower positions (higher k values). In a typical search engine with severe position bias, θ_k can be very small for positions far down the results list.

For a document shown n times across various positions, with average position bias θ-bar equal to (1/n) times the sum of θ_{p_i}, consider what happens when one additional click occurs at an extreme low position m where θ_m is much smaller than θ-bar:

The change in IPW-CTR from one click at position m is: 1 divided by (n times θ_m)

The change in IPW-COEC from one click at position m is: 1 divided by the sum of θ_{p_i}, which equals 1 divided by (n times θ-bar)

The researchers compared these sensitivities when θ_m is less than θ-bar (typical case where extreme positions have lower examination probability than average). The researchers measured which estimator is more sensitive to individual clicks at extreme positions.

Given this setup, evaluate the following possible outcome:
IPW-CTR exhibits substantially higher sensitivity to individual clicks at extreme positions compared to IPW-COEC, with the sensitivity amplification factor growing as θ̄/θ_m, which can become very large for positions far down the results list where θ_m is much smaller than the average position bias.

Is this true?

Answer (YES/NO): NO